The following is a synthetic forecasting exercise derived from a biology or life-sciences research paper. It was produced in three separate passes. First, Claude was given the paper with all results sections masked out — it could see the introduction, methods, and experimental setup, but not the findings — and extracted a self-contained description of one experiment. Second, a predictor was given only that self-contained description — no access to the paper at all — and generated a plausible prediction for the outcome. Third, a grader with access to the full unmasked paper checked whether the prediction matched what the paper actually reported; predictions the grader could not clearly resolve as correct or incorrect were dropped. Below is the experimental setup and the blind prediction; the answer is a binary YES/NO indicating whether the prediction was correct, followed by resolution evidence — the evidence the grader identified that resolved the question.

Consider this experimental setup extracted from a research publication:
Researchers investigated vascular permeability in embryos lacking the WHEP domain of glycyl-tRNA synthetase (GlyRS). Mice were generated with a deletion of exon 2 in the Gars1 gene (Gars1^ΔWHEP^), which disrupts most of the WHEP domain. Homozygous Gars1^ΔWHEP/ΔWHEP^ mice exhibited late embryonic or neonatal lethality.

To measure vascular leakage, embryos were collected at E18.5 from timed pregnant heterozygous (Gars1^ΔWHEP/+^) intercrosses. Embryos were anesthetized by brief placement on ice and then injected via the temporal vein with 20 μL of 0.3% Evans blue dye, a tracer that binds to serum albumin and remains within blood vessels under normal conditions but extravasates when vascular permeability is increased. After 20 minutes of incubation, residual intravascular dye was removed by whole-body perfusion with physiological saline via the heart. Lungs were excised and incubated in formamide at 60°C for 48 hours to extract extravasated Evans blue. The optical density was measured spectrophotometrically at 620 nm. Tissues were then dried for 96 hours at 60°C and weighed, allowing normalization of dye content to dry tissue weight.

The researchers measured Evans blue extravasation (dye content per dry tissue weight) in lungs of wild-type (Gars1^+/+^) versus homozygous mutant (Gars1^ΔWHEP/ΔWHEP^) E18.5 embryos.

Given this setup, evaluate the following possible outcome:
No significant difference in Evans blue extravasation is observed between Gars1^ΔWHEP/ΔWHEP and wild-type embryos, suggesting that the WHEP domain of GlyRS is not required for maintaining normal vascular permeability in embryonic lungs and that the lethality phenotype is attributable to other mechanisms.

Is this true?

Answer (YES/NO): NO